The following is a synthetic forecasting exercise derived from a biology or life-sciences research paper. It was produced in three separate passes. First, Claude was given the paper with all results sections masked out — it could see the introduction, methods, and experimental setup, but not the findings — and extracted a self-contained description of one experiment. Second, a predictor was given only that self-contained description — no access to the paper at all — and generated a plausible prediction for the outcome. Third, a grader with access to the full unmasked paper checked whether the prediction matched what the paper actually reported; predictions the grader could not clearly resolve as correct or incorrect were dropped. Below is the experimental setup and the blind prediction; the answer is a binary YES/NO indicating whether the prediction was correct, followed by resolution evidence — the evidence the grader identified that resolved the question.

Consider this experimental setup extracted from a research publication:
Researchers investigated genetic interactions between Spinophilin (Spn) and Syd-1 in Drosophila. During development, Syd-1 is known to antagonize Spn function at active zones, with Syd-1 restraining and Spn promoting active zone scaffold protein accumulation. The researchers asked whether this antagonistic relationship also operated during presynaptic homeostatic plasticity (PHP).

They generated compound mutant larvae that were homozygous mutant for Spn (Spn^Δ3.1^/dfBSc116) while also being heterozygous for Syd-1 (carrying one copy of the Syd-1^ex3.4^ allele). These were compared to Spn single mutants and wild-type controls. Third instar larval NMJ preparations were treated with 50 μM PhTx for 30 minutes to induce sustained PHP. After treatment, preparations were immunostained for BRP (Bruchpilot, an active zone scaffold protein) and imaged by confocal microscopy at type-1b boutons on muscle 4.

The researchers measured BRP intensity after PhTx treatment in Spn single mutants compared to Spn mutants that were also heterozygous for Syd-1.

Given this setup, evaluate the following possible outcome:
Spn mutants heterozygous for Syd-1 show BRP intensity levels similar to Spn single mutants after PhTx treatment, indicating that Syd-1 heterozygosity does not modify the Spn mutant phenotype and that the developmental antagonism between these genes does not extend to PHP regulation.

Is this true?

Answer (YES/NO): NO